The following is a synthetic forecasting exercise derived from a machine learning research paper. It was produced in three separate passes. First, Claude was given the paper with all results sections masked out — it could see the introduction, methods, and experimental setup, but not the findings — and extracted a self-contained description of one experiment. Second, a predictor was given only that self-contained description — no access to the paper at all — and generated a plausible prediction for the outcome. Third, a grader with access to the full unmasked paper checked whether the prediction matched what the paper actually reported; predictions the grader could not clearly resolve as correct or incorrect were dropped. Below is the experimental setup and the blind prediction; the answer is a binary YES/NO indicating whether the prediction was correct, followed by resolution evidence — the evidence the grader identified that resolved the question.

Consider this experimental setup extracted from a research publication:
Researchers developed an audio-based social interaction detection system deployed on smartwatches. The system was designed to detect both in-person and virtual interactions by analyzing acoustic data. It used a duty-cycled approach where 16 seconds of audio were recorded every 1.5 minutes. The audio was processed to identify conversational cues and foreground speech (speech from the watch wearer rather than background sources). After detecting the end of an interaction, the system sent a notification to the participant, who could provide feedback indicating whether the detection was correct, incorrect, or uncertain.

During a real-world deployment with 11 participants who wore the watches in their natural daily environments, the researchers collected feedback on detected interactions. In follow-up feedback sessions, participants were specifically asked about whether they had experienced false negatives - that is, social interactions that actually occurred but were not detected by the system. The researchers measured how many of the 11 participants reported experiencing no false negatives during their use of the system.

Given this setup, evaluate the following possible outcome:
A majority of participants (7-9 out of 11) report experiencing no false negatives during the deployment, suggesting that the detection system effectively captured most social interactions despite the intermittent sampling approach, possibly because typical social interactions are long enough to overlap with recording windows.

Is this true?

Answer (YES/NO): NO